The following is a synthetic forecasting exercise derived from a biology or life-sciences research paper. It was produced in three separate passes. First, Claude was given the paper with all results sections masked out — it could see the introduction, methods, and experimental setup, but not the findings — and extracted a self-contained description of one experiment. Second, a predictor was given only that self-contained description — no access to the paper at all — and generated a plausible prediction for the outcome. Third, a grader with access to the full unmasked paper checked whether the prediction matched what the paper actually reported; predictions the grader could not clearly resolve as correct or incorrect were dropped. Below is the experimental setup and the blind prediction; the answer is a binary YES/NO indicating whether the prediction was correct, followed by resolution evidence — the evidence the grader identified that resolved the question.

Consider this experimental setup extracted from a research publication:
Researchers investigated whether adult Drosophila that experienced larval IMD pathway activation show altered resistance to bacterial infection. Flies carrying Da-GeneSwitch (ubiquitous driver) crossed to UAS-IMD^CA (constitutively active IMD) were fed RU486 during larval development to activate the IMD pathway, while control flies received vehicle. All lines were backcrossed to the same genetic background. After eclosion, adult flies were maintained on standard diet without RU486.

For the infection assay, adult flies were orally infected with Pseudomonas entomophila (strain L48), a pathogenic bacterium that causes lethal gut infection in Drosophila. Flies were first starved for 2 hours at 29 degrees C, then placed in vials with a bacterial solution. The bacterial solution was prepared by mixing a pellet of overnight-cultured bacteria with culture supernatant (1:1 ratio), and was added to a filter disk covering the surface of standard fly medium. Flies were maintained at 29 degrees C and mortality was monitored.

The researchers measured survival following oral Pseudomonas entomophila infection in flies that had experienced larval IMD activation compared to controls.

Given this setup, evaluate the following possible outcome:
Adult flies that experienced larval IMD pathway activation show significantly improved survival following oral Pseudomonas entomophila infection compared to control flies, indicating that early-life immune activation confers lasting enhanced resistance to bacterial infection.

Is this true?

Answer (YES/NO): NO